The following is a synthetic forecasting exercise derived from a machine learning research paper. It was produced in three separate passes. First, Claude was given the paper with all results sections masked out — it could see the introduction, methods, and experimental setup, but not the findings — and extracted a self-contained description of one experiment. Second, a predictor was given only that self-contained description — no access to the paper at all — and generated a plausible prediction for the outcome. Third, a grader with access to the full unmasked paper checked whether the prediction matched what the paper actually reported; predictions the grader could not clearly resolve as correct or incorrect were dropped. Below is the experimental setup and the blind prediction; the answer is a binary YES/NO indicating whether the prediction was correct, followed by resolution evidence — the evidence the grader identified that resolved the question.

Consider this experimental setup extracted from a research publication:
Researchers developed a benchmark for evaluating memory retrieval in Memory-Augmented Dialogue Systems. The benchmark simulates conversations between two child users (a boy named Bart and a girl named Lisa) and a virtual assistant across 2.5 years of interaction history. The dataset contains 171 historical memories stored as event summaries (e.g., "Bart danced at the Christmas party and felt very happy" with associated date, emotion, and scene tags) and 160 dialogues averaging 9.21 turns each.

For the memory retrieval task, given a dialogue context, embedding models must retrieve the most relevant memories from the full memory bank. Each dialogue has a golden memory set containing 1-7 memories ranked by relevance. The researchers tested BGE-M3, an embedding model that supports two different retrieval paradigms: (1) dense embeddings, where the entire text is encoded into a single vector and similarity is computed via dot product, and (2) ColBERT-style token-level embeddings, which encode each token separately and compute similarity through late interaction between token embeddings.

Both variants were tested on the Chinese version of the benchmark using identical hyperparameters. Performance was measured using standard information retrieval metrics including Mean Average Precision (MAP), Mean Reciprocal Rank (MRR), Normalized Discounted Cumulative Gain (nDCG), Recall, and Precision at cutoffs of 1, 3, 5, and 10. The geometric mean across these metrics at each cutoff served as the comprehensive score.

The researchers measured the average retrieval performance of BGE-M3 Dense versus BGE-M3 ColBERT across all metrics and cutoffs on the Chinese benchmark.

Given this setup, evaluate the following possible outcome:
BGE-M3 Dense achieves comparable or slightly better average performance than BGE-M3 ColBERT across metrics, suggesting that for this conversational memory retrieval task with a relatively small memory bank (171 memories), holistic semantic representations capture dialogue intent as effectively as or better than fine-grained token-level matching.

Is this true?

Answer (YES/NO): YES